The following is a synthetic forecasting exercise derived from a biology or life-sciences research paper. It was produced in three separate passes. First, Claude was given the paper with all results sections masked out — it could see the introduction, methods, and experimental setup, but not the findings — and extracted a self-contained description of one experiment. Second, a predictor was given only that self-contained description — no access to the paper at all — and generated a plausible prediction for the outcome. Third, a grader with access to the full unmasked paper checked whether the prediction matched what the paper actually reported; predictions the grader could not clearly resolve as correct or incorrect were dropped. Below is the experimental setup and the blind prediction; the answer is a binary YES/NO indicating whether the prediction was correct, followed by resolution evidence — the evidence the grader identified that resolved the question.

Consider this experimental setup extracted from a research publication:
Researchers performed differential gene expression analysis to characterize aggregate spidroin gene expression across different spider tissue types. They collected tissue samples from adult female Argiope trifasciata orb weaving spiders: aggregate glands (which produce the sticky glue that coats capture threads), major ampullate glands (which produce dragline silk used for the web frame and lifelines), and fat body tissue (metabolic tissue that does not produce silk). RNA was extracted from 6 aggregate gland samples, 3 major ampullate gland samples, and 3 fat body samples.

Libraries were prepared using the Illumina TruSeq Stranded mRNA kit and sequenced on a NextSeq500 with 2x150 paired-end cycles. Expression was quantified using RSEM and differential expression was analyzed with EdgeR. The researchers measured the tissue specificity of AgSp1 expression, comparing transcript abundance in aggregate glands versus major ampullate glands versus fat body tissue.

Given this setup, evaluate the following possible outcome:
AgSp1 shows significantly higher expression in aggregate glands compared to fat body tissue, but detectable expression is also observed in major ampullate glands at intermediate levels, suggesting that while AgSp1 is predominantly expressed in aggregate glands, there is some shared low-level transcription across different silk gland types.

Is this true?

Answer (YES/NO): NO